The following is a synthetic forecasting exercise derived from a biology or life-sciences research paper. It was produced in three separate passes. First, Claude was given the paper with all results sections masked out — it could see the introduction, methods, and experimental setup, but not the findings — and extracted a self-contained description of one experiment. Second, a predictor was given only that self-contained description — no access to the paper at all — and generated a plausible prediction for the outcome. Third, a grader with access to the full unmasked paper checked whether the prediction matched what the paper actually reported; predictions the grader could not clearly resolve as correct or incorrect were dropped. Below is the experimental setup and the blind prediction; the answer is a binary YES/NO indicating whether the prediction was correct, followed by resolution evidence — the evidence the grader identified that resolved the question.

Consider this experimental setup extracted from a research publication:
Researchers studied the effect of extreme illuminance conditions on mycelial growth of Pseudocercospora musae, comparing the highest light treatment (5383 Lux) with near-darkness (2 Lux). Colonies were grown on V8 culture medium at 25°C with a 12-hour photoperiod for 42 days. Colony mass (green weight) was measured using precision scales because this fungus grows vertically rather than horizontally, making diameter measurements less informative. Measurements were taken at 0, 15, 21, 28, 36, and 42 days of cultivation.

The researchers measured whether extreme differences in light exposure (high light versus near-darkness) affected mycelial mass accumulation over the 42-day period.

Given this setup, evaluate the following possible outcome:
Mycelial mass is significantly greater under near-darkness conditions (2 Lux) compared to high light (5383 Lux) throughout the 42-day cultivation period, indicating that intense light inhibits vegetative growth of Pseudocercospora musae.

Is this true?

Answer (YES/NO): NO